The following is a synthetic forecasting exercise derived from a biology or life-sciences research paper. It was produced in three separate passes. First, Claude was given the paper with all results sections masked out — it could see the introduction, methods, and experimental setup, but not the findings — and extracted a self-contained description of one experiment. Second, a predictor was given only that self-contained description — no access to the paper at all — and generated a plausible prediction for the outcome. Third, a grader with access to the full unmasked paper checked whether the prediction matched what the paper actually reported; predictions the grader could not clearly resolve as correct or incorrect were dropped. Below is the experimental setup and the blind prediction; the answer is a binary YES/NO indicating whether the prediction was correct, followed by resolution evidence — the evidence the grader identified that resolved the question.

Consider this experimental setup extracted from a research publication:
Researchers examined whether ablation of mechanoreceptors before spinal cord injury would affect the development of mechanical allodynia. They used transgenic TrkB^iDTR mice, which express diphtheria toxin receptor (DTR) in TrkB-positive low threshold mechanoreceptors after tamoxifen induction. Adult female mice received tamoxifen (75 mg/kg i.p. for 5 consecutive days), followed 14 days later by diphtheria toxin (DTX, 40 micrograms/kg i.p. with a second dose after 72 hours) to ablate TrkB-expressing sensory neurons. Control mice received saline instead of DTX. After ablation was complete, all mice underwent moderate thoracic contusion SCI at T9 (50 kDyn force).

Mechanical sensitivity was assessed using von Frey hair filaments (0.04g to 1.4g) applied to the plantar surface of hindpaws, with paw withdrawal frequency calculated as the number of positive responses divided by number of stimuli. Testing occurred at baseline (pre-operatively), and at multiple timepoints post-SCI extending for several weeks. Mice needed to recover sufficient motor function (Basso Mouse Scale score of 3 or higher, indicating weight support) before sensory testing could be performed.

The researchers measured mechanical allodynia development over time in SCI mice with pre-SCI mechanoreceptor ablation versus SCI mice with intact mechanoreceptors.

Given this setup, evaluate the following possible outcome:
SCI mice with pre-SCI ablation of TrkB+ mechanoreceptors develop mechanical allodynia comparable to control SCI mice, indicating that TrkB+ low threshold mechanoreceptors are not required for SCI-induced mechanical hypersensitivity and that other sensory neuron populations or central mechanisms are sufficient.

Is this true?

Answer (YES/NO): NO